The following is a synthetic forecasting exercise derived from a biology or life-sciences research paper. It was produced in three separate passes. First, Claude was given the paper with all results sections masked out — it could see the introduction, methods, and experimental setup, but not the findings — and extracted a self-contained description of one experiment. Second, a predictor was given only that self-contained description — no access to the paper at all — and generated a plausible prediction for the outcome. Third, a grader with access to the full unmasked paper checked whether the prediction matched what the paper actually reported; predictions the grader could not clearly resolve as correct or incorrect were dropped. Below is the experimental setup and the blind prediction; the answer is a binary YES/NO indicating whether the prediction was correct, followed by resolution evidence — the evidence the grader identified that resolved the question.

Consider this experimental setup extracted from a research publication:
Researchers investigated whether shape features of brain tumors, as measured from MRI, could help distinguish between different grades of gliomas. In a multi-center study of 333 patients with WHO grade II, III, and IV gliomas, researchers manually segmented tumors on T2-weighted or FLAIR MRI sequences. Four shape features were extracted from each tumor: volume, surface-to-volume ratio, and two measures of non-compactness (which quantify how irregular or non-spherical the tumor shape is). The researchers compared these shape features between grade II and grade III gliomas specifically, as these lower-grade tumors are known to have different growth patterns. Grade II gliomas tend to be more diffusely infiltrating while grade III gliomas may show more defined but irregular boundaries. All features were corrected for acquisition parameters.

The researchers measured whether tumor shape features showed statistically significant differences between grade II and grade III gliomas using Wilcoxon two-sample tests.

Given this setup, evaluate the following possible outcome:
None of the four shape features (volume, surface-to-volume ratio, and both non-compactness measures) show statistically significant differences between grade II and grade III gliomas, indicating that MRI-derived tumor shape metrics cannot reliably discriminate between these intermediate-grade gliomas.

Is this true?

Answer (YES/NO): NO